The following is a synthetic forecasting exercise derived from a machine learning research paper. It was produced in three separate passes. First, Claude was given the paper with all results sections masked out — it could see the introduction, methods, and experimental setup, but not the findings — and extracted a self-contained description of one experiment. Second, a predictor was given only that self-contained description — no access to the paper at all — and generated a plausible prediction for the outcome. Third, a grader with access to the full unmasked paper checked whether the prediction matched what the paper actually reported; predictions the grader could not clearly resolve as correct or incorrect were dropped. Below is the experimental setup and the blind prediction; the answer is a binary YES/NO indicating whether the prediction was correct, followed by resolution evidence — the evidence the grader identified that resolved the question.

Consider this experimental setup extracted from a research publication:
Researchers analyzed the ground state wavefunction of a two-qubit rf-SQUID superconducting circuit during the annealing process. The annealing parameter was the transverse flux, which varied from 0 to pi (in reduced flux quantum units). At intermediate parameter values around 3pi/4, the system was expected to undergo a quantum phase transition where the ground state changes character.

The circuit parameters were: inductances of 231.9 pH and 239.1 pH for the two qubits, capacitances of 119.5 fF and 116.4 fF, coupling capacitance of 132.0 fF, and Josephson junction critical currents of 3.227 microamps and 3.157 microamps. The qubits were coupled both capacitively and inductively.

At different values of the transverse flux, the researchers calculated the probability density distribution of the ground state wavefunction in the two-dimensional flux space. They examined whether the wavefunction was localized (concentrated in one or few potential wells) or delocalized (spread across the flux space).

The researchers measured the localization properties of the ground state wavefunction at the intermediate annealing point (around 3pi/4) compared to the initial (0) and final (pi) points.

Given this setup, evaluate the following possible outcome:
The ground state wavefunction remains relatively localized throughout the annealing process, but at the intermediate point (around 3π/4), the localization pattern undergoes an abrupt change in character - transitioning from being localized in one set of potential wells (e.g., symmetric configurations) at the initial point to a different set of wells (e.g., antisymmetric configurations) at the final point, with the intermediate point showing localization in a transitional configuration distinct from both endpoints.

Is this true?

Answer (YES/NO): NO